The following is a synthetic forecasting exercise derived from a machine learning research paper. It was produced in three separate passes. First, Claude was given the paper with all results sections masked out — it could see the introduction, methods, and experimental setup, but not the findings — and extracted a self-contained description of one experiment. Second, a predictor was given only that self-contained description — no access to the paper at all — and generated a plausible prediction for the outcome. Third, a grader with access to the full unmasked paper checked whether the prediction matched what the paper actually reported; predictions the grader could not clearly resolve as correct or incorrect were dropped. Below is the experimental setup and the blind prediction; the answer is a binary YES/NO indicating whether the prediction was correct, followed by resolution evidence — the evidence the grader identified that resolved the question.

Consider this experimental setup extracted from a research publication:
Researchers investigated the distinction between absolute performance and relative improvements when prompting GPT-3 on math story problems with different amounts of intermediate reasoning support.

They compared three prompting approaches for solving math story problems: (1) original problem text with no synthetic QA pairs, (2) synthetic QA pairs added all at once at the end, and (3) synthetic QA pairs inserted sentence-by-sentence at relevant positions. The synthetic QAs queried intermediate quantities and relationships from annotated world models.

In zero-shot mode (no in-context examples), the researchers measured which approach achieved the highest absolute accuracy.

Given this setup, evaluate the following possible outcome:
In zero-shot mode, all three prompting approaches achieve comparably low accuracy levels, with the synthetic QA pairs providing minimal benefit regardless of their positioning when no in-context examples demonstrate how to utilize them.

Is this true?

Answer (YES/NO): NO